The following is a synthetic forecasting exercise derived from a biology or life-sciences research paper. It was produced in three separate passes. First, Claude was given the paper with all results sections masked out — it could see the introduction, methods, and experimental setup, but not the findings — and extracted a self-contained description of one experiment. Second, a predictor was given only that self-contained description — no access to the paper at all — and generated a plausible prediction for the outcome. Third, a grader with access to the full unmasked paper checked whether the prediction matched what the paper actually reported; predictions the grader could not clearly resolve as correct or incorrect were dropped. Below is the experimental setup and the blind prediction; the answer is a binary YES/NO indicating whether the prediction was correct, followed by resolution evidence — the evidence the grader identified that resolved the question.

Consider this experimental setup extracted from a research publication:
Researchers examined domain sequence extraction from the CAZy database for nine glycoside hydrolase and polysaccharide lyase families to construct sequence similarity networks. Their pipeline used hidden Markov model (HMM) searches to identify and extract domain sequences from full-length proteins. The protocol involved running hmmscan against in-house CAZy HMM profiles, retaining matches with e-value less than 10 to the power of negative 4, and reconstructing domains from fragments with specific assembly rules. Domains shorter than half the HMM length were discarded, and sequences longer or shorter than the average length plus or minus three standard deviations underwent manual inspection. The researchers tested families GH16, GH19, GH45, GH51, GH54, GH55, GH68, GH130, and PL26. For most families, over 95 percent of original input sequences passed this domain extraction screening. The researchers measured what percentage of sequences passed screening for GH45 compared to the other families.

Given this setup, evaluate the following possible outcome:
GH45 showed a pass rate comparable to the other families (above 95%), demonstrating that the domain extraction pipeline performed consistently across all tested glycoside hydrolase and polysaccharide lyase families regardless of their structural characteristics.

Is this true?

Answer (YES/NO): NO